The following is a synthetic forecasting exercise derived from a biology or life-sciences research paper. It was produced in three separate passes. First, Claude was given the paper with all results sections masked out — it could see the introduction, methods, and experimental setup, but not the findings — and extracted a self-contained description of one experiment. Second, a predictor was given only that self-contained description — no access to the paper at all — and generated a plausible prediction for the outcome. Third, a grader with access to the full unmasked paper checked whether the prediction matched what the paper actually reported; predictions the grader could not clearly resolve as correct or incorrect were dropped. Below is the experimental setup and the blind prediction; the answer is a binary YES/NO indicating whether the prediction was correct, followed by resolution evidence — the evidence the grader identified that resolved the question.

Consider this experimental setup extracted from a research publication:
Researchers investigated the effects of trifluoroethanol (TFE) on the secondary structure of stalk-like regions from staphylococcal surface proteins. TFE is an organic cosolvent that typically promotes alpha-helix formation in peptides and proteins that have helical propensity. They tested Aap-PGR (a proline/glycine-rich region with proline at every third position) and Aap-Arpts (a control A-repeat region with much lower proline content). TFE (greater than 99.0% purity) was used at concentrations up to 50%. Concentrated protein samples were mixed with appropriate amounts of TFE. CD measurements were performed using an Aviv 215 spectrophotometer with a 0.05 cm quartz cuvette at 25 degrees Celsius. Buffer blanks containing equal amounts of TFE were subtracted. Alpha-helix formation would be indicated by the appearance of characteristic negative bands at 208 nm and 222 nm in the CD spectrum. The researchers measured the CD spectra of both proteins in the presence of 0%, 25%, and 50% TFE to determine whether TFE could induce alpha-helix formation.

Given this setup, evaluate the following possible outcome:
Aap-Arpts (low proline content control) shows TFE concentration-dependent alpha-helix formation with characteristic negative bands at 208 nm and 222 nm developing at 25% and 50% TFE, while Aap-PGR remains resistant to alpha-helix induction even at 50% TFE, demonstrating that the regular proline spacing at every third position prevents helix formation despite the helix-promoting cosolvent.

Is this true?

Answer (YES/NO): YES